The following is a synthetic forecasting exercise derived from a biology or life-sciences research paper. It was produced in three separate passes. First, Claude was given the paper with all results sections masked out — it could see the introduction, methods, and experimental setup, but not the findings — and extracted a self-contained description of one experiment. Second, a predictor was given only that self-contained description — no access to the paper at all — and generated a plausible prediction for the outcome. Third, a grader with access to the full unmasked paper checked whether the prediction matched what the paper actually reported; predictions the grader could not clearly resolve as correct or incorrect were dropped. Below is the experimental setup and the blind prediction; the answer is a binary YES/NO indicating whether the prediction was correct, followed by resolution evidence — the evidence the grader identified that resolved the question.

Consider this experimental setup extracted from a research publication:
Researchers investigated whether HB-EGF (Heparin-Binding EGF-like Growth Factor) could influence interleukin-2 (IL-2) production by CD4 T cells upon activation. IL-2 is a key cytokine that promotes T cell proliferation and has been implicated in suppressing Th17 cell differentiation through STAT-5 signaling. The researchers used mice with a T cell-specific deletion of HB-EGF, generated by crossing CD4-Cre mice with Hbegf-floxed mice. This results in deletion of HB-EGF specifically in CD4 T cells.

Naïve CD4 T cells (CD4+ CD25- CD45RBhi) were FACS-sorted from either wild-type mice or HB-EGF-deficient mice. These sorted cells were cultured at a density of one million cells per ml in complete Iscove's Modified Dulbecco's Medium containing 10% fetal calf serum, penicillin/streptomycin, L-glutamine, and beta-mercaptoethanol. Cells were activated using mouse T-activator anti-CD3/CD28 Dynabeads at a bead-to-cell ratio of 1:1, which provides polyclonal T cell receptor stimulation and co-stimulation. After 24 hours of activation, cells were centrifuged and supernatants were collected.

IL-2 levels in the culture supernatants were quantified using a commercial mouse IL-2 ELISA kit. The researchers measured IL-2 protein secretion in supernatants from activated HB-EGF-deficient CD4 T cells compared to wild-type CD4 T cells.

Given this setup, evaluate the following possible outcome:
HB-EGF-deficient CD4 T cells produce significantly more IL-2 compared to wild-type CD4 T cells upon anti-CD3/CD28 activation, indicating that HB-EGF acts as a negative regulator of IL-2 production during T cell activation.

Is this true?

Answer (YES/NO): NO